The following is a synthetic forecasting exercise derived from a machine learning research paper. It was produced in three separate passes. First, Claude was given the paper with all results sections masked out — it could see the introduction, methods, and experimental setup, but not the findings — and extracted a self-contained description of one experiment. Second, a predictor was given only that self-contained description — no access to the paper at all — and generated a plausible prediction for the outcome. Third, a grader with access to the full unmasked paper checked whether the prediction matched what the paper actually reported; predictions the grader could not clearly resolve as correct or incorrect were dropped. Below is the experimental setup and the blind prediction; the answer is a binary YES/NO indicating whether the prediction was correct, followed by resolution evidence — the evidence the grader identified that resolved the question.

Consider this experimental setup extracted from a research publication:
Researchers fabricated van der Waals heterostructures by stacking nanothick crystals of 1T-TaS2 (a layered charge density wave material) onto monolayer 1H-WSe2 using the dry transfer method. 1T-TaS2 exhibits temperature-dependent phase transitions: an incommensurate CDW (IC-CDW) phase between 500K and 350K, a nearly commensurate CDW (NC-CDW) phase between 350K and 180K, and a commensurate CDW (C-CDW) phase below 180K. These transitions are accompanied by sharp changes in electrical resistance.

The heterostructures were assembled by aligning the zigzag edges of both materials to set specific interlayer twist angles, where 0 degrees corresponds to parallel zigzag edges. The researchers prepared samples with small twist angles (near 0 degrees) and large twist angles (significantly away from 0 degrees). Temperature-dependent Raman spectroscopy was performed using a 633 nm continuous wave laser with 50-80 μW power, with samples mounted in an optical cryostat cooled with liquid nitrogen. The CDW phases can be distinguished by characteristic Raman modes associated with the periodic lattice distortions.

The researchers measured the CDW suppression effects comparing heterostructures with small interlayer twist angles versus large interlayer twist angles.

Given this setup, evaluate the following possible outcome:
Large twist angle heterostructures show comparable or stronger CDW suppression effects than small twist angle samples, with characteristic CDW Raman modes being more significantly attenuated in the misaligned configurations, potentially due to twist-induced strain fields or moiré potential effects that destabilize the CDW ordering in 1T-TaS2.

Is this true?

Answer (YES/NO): NO